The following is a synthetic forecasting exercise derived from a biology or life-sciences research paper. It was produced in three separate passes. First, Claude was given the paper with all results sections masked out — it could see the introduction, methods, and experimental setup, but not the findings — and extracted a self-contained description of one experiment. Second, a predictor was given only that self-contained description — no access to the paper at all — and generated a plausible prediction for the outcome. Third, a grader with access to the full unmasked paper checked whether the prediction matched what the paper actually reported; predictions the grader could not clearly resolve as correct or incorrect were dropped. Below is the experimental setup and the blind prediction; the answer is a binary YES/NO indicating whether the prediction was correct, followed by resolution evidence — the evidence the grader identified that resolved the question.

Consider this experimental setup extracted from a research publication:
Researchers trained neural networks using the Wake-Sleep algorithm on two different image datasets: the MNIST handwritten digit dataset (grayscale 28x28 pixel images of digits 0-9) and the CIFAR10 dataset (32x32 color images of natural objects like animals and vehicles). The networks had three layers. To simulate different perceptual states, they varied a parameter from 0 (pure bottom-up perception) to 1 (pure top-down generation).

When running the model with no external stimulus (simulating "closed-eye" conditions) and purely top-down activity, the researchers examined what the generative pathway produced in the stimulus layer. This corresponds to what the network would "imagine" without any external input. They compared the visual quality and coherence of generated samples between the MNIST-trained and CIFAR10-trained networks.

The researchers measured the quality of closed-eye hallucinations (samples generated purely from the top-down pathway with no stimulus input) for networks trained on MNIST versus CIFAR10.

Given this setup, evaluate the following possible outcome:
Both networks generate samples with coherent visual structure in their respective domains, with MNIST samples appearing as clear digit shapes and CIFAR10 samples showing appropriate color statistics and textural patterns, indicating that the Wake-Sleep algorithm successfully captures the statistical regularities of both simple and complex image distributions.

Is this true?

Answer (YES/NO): NO